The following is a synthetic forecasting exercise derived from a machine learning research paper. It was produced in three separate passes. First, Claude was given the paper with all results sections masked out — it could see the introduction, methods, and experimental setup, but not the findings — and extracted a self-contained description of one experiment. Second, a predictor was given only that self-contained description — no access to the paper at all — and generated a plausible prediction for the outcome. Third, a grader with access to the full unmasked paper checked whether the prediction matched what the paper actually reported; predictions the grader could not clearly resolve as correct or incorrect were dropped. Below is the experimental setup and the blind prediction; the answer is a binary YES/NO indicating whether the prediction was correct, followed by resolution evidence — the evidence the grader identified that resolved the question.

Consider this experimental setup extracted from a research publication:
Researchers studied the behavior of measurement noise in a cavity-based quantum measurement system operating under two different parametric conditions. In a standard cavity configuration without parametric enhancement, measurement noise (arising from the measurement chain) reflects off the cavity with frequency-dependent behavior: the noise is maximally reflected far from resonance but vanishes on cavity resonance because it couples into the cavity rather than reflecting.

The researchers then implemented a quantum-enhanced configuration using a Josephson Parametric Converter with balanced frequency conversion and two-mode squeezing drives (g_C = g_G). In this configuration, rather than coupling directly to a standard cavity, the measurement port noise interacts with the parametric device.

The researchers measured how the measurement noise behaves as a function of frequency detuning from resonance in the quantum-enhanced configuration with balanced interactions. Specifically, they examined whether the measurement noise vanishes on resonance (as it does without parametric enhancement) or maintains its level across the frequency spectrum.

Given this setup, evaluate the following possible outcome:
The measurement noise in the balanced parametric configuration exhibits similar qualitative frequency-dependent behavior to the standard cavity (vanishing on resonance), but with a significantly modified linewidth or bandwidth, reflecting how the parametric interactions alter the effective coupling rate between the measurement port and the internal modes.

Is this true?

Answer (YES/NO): NO